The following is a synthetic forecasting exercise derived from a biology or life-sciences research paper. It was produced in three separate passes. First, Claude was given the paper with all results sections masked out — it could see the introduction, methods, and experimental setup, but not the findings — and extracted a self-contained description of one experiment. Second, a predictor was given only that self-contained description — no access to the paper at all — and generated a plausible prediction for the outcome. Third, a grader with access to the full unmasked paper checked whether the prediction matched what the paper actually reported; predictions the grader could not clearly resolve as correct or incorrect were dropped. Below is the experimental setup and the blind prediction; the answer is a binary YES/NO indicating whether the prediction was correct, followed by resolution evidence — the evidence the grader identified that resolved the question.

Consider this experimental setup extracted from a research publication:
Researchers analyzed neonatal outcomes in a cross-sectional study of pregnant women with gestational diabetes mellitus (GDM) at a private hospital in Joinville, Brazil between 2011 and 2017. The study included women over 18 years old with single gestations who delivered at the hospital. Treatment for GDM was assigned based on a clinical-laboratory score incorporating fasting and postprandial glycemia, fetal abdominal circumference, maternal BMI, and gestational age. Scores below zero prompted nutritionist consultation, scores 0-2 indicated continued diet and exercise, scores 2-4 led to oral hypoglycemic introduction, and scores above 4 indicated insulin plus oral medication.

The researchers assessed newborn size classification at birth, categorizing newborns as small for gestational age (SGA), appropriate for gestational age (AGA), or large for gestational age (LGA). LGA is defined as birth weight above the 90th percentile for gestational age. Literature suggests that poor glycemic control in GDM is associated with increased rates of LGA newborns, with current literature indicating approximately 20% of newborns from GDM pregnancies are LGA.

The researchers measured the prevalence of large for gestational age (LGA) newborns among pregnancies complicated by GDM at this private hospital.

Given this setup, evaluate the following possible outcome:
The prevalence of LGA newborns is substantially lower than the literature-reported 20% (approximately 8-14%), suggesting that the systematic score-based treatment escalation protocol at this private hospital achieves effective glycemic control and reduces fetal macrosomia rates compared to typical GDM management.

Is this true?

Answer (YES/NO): NO